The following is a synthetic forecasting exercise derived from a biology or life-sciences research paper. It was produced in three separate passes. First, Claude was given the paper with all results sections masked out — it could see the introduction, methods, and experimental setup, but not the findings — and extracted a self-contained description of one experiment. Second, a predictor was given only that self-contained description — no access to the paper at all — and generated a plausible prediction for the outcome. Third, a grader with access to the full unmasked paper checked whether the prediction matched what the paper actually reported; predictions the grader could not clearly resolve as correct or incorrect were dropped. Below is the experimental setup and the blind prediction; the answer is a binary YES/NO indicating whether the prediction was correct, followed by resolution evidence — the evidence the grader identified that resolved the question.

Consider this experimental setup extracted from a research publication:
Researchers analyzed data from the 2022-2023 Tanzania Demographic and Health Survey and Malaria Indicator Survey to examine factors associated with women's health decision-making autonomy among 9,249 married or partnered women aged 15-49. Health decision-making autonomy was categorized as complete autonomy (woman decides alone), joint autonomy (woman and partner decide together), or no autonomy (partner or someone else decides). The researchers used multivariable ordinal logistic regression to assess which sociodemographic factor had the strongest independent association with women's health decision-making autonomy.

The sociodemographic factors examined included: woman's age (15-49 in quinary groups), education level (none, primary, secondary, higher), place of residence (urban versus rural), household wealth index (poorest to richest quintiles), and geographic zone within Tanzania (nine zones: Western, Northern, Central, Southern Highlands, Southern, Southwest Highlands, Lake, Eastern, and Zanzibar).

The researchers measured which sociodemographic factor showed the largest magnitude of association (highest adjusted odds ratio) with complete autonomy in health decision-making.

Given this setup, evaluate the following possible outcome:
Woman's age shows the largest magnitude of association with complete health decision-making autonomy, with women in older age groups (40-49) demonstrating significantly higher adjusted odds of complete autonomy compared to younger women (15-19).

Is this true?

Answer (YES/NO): NO